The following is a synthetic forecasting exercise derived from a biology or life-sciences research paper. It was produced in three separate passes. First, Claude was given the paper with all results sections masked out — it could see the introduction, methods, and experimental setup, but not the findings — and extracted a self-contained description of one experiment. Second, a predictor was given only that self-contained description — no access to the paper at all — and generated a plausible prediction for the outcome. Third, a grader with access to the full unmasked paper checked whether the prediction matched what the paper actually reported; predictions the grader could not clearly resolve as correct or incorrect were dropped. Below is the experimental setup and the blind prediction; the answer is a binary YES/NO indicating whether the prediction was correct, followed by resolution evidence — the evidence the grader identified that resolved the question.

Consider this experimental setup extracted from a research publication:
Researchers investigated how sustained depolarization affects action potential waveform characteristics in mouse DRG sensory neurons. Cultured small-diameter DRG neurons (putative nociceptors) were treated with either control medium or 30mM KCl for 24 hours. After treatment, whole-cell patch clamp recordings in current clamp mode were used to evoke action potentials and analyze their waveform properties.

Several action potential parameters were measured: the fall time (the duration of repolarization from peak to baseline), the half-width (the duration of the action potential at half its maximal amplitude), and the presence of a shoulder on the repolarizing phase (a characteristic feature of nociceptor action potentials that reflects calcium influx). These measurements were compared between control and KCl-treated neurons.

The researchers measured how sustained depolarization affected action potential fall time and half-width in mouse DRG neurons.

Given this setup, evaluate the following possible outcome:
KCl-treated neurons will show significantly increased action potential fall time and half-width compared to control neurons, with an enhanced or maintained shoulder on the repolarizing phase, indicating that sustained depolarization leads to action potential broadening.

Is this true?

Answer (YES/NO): NO